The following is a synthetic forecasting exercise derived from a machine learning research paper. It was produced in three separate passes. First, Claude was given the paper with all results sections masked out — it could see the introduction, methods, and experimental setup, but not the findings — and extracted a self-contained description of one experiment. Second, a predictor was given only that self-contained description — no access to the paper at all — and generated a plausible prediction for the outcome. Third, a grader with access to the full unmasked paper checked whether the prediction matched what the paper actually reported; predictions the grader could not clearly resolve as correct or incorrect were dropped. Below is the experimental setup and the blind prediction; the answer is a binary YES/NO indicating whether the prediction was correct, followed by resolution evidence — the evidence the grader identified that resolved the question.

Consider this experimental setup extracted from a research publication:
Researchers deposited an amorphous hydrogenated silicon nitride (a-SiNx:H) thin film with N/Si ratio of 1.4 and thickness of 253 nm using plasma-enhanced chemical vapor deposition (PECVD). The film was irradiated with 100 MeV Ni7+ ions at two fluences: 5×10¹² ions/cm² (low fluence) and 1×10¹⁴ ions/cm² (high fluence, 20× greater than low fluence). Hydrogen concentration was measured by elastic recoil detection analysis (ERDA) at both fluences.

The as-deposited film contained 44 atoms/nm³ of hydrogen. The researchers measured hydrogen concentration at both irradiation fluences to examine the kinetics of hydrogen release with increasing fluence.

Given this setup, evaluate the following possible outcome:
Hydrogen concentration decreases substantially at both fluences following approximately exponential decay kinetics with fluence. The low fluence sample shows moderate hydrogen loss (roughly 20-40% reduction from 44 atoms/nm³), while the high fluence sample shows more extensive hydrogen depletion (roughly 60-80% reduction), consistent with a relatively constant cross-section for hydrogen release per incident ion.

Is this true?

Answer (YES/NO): NO